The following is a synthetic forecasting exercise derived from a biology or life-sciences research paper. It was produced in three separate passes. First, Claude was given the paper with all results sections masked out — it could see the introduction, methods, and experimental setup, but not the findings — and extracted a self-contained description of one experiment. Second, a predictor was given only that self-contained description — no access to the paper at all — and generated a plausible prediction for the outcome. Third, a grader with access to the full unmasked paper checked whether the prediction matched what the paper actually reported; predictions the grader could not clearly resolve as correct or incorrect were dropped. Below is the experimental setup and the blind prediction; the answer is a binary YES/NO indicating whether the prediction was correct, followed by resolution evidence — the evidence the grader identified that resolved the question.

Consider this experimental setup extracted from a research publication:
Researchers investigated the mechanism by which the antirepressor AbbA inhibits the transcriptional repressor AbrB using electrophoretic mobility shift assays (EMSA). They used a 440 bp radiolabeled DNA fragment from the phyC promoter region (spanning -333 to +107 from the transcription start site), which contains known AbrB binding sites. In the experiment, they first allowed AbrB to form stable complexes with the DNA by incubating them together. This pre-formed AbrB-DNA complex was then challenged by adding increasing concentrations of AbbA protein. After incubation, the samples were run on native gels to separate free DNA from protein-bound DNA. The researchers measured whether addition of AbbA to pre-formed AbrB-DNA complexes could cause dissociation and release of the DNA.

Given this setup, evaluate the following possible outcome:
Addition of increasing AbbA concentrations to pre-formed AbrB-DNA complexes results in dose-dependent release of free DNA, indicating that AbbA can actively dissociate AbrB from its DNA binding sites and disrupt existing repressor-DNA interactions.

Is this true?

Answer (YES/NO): YES